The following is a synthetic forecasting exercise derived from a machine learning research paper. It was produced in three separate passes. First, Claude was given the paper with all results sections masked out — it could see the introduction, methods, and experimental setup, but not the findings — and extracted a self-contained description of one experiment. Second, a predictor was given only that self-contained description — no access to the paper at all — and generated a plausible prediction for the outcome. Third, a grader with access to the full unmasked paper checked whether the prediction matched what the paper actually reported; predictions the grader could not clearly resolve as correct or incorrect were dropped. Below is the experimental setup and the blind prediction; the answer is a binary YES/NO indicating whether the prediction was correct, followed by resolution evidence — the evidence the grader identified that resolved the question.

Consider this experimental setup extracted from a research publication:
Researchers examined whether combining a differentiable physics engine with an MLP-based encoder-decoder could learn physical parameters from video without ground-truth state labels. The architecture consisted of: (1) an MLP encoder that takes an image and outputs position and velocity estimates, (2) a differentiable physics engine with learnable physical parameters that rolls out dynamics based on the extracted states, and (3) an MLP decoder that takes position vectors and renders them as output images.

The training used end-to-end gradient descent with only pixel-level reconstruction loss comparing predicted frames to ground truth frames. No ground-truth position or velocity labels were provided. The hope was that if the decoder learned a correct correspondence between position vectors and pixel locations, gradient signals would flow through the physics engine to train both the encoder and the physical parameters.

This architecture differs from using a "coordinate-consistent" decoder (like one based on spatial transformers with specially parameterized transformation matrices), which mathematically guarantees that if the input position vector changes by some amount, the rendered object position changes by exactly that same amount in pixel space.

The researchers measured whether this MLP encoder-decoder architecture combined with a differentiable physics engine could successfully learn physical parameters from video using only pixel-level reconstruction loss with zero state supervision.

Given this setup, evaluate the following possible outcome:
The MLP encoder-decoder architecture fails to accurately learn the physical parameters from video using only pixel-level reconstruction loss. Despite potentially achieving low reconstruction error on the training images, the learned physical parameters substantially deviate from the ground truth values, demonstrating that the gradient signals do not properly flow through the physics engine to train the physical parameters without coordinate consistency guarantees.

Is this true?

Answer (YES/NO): YES